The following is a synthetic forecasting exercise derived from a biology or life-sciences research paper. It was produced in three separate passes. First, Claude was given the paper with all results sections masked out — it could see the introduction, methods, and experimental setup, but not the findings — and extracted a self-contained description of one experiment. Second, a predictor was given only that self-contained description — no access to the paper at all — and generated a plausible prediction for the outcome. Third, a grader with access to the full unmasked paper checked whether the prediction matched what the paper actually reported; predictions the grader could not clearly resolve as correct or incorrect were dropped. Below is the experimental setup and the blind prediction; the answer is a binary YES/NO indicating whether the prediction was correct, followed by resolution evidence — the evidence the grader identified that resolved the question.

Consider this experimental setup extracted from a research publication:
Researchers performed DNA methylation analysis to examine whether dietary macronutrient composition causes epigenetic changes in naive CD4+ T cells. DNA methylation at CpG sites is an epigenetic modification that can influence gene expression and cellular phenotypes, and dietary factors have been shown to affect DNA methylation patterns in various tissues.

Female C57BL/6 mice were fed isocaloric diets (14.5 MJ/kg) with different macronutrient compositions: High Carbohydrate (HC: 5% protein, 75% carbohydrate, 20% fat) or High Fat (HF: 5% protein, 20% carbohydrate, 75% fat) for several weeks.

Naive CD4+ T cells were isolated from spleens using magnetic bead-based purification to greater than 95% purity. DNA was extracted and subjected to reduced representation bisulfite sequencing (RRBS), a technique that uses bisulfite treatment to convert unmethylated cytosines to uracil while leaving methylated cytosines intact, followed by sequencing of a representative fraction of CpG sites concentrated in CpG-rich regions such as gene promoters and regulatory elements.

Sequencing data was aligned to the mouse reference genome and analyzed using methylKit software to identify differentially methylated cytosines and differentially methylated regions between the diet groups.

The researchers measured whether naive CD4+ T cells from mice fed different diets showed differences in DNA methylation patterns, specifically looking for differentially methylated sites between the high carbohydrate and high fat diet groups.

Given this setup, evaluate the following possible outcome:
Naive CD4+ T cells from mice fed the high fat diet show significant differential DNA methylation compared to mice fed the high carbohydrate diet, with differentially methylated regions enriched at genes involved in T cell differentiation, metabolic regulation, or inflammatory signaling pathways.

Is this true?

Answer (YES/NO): YES